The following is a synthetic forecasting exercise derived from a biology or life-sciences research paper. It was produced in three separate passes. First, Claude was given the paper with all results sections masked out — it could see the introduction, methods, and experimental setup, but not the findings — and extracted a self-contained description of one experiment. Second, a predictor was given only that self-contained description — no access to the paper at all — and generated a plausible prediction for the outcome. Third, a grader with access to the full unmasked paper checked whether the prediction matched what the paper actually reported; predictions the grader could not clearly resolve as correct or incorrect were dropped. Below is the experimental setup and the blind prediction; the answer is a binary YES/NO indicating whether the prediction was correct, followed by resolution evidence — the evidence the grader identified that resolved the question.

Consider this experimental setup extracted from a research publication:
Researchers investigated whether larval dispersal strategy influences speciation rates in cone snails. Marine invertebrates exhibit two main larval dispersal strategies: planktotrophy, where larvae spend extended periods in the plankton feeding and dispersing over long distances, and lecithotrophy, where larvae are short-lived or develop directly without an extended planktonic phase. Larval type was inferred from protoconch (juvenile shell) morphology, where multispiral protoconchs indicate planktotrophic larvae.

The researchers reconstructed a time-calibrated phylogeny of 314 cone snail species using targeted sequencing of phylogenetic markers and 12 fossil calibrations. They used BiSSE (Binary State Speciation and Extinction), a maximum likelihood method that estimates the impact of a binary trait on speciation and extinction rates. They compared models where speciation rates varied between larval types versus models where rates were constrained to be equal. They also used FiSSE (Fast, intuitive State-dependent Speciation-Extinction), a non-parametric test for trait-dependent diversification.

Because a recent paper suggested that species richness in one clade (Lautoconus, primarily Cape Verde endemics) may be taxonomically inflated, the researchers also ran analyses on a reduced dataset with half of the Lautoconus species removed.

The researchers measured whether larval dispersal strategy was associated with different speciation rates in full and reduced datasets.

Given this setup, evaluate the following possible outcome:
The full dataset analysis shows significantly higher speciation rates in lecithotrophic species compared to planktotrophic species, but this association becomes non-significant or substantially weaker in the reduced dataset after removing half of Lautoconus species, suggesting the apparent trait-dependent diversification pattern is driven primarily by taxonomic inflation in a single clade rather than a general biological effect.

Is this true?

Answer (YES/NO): YES